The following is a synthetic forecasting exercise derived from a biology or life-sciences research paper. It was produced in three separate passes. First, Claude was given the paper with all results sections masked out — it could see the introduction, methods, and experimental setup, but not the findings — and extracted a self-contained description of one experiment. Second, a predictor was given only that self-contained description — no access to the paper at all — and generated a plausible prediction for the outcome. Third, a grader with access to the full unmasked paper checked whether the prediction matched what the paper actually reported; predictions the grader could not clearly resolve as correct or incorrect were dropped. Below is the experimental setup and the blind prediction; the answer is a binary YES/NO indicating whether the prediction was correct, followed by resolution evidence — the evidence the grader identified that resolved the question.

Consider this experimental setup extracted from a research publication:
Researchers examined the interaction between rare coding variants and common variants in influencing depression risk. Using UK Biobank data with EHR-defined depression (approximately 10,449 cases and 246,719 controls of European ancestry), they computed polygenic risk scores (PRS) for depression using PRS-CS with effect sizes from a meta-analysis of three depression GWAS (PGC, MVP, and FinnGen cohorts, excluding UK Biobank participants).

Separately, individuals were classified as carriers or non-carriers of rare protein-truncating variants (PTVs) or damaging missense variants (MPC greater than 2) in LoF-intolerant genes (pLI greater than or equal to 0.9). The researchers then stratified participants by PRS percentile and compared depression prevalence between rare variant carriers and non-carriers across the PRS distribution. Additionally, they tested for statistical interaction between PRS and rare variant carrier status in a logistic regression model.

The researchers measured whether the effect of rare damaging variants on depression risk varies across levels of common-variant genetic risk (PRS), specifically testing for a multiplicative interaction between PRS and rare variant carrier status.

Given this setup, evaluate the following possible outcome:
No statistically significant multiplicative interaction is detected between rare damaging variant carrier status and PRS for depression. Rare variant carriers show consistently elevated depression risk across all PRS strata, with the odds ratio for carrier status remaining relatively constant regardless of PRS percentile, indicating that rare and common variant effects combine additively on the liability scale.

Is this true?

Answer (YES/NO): YES